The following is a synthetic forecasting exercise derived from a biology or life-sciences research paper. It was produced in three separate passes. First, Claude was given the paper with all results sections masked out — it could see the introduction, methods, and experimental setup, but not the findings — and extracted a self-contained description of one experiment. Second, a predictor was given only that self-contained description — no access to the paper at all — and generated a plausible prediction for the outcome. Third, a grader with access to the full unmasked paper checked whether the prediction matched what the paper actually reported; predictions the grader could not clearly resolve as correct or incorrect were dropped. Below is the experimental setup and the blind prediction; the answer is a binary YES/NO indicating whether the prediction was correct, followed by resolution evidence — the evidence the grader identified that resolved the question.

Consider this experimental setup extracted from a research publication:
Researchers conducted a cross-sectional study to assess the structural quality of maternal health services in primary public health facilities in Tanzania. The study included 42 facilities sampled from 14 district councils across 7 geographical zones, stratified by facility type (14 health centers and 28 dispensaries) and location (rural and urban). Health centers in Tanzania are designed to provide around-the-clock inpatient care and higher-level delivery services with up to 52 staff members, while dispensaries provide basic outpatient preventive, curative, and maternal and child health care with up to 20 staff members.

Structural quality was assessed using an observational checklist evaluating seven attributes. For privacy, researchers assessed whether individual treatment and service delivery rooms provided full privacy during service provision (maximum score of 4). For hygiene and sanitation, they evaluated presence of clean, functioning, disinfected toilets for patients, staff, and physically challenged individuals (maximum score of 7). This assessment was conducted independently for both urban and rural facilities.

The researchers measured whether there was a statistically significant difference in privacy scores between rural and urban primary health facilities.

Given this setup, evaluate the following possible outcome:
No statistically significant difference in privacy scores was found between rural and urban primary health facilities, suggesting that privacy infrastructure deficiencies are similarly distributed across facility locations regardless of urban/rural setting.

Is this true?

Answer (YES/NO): YES